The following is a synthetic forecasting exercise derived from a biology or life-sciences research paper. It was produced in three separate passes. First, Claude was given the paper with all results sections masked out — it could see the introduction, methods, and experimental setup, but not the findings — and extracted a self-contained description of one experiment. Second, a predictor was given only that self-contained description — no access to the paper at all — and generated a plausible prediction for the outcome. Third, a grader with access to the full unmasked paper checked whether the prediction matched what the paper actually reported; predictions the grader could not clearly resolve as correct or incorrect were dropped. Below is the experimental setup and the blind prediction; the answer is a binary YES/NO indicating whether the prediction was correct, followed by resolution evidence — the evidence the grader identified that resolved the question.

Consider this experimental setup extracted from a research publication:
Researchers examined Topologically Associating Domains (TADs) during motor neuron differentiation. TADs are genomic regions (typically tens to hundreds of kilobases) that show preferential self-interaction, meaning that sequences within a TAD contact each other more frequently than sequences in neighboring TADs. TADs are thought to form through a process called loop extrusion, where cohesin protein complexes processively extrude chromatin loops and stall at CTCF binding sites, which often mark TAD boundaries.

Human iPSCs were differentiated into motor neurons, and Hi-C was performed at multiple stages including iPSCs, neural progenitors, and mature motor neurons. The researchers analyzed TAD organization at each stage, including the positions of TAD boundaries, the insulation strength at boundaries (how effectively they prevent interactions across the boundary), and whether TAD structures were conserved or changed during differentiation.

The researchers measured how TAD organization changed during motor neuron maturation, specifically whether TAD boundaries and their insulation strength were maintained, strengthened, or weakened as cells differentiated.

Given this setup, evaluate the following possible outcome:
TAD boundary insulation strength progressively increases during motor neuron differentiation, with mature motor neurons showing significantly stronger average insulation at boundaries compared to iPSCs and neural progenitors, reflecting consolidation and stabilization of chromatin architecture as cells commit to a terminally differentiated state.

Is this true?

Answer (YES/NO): YES